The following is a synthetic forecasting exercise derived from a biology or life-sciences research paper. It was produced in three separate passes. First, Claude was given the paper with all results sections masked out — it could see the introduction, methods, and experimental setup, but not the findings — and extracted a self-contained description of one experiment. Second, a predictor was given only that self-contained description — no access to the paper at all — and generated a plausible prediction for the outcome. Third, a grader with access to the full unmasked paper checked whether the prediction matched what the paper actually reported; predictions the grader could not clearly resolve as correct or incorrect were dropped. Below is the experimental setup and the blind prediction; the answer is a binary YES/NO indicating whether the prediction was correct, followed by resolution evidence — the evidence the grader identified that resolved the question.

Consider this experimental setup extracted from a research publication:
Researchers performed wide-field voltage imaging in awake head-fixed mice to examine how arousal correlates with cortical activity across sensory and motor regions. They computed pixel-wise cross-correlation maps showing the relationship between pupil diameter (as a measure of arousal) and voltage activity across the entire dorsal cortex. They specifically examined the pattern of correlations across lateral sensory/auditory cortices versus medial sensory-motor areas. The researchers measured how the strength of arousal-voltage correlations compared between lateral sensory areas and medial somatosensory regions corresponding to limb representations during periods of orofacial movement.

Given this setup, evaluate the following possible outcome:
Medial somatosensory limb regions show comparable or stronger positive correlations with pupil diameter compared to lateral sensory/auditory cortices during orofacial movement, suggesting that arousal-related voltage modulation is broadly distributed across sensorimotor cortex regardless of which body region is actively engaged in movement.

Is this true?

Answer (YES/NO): YES